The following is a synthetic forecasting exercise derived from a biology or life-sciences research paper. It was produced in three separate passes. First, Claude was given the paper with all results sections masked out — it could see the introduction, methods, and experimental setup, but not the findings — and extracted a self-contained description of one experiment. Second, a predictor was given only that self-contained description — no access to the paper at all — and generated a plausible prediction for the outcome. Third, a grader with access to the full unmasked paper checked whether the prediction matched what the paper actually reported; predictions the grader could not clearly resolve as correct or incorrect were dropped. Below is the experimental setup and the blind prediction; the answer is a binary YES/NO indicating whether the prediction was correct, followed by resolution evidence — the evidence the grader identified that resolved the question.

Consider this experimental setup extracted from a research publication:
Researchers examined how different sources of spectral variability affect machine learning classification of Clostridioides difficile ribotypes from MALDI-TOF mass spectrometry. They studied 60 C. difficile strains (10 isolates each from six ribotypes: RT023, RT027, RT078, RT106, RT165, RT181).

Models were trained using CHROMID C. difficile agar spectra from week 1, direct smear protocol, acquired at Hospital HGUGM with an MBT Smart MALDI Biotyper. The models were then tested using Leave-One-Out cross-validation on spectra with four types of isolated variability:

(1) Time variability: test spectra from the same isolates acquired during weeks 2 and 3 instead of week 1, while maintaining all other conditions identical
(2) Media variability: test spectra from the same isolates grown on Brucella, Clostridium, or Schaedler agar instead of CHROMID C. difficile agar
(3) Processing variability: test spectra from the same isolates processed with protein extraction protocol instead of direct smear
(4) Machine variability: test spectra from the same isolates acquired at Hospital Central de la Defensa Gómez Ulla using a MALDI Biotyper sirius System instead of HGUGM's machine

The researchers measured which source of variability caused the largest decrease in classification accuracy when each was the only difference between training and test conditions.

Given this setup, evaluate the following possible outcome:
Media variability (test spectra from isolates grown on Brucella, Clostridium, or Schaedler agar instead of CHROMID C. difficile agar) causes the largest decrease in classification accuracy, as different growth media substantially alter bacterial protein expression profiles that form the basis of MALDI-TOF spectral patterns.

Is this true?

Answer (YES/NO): YES